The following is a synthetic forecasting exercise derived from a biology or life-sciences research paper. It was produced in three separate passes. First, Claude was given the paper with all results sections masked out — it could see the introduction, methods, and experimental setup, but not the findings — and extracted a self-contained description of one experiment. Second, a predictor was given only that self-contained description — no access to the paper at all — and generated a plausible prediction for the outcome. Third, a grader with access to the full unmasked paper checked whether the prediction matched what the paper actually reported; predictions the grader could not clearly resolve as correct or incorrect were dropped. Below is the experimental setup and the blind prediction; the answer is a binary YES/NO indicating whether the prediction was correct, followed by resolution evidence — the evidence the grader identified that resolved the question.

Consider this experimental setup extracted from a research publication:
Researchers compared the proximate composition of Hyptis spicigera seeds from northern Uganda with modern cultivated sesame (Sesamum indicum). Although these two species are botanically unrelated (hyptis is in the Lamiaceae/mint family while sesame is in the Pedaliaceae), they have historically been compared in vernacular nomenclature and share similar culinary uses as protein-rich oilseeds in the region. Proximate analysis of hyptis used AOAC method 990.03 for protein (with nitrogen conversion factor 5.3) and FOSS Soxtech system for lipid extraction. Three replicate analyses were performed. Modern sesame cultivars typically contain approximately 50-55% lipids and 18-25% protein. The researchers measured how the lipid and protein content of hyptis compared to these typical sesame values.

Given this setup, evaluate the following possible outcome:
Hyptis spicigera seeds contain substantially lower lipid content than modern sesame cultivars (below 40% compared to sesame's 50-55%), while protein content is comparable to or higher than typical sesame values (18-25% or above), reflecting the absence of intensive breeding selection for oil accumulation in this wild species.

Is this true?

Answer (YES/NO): YES